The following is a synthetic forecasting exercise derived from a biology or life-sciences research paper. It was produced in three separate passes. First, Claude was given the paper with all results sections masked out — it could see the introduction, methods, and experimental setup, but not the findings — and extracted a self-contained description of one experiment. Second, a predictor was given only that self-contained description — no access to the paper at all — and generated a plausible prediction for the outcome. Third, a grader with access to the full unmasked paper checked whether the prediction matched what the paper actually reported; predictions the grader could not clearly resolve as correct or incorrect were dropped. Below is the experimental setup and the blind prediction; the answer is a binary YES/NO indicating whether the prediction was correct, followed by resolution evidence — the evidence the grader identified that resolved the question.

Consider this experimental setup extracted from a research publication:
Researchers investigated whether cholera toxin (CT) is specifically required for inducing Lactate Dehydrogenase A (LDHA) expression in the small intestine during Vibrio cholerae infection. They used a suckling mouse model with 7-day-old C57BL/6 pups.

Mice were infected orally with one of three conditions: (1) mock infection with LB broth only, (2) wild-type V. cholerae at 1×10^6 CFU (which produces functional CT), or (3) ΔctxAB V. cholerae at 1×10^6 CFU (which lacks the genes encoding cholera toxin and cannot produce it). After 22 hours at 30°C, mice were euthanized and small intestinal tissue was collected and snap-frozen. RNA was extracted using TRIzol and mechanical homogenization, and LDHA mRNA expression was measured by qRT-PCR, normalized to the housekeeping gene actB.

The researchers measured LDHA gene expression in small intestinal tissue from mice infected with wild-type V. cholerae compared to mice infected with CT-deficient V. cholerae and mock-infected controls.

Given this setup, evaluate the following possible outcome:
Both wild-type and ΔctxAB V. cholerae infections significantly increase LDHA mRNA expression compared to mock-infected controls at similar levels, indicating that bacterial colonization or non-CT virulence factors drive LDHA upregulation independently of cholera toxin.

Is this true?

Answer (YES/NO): NO